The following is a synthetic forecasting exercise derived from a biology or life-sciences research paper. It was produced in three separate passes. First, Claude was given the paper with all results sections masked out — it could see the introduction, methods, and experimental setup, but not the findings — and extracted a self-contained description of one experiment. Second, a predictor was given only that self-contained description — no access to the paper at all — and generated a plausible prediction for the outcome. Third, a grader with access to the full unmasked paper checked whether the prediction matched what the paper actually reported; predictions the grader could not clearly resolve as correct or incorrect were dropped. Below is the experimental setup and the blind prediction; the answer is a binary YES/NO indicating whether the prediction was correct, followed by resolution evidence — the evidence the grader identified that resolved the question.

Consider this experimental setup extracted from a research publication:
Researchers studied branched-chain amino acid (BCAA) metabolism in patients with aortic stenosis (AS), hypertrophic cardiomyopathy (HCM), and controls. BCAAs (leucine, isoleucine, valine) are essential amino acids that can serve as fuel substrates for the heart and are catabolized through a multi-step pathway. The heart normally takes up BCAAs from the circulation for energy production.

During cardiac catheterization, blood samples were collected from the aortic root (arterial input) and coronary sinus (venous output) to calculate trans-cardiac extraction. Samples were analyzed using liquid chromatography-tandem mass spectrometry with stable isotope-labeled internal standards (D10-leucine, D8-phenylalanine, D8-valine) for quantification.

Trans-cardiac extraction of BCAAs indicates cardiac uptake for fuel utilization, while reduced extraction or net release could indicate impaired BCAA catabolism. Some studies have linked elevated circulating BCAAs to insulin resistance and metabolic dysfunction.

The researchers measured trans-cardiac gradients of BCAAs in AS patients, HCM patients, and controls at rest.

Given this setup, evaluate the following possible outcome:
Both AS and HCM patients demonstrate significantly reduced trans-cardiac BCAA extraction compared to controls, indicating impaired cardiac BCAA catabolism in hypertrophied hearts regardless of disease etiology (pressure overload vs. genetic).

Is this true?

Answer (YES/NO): NO